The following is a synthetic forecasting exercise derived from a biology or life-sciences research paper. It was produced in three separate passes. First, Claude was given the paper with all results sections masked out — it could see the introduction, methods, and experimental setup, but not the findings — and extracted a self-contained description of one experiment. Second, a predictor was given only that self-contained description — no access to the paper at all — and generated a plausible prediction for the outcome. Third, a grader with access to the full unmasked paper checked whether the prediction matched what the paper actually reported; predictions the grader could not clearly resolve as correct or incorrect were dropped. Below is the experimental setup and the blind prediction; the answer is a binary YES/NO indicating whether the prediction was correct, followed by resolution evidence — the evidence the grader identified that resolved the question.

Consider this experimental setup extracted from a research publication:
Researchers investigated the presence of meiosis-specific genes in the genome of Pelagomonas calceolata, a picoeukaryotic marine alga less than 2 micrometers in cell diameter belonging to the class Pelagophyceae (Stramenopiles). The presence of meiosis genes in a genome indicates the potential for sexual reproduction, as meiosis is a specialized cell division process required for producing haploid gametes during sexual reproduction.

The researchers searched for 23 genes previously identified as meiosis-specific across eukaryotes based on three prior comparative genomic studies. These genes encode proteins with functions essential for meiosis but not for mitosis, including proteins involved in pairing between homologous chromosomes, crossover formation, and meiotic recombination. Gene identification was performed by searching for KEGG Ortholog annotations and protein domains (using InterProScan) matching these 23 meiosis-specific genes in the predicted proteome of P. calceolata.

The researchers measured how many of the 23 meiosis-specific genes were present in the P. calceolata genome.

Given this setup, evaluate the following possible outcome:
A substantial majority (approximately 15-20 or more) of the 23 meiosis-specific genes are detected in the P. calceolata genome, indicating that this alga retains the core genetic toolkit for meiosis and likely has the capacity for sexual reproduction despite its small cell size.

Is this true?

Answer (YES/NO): YES